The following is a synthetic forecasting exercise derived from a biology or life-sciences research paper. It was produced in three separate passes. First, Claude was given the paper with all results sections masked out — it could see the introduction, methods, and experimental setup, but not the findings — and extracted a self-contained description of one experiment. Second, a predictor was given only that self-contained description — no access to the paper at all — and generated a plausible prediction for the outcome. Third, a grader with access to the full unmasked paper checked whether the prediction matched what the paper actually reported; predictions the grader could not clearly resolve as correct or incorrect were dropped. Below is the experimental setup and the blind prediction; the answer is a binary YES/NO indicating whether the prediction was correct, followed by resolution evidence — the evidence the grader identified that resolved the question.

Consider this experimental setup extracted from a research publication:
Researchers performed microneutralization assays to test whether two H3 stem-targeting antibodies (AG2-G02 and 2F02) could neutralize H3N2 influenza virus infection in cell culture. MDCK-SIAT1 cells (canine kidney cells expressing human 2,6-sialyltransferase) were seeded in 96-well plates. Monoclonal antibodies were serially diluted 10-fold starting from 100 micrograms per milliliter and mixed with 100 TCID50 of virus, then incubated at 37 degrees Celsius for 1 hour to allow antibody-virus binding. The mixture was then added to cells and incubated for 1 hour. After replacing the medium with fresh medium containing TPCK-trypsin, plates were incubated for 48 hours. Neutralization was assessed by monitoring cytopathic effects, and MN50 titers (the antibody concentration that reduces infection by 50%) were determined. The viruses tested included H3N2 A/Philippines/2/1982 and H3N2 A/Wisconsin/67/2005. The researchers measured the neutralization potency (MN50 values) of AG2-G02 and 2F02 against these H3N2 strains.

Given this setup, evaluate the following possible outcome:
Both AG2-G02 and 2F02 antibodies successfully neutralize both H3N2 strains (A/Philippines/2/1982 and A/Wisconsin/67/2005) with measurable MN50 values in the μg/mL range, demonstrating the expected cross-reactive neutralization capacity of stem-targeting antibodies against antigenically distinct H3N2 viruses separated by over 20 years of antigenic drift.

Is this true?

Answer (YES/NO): NO